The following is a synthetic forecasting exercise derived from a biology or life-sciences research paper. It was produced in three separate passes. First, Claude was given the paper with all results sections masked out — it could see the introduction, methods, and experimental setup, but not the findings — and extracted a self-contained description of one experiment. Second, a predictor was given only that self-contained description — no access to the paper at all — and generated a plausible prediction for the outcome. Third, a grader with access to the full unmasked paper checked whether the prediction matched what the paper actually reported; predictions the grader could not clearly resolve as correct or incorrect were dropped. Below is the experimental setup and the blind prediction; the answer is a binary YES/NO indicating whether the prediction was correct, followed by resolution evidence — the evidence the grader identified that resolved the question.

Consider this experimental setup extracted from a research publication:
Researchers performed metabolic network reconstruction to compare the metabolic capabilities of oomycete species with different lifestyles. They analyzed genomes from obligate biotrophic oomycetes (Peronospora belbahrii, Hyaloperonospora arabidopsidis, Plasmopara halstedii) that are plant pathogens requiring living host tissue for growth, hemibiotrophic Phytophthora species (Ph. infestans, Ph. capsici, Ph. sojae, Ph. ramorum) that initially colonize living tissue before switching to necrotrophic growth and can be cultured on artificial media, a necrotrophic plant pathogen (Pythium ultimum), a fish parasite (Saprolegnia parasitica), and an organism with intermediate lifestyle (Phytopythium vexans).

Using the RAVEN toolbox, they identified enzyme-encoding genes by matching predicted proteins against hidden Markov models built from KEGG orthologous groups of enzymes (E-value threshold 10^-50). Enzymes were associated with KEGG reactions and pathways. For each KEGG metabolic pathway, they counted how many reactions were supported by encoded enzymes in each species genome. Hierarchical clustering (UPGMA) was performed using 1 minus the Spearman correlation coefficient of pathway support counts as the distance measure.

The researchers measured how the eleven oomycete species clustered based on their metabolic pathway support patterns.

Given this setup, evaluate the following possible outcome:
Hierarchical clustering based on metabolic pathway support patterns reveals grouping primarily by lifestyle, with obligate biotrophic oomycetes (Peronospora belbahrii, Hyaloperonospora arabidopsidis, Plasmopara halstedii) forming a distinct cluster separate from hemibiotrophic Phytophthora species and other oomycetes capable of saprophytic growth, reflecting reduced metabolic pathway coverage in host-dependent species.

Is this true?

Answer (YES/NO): YES